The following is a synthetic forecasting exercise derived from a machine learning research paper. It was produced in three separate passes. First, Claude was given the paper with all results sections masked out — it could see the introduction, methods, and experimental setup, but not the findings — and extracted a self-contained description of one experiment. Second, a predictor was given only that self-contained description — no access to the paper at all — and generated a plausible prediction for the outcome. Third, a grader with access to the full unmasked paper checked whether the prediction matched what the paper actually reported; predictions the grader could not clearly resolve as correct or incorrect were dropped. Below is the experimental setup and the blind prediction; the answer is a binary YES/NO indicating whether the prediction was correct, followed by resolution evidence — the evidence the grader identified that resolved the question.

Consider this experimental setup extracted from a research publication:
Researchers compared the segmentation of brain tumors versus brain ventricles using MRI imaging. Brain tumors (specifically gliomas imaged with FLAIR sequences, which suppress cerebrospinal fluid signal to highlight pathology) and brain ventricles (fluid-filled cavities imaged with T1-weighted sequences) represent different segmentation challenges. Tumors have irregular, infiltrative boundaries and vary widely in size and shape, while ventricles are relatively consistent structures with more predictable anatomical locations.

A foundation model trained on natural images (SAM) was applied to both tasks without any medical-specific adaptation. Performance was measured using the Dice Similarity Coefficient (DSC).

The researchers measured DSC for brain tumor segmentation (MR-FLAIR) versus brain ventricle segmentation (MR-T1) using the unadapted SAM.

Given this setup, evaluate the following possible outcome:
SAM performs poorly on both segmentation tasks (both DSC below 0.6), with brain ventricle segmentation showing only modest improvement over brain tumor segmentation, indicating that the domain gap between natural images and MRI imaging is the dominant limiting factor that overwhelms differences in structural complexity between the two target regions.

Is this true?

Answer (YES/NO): NO